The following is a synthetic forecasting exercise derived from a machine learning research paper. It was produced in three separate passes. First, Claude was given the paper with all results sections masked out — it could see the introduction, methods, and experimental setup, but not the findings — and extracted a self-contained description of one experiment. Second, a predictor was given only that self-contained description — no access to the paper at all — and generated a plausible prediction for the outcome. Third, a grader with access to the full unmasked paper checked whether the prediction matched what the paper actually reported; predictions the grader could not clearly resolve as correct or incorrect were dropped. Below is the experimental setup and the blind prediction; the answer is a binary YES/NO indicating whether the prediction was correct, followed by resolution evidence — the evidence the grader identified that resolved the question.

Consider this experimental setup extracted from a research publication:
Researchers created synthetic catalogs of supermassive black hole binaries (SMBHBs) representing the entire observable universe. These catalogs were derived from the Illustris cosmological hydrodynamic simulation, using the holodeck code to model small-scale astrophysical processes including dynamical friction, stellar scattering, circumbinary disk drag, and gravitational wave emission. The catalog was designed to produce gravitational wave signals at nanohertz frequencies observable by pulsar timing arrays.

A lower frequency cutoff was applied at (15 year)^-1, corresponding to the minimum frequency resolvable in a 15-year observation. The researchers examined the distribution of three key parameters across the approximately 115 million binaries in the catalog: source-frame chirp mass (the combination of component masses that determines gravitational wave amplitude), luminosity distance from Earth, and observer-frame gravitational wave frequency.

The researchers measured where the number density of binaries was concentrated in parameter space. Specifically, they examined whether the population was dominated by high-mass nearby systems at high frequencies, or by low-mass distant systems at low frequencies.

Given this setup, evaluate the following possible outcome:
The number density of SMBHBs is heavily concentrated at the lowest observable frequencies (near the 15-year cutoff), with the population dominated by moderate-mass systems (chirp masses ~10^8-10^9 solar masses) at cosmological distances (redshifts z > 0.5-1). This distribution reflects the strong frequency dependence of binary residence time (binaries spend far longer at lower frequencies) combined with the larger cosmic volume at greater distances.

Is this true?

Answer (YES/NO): NO